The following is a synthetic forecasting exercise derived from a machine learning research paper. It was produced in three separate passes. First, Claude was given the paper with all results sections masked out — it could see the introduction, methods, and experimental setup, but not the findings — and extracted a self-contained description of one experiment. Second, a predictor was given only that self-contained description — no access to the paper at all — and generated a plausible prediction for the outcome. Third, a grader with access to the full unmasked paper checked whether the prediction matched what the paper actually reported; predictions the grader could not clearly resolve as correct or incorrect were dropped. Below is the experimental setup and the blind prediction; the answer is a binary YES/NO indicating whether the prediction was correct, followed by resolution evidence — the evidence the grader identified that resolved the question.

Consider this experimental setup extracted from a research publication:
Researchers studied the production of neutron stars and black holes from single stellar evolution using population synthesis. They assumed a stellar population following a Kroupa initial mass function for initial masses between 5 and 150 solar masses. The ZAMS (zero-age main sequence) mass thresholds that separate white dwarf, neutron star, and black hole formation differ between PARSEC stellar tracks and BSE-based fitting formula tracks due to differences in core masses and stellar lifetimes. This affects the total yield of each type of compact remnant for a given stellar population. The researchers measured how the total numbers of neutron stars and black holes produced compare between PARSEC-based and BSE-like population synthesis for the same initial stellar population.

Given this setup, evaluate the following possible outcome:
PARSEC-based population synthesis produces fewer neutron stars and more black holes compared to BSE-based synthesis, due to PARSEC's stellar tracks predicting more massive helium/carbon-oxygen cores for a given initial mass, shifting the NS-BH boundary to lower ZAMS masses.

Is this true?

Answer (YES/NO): NO